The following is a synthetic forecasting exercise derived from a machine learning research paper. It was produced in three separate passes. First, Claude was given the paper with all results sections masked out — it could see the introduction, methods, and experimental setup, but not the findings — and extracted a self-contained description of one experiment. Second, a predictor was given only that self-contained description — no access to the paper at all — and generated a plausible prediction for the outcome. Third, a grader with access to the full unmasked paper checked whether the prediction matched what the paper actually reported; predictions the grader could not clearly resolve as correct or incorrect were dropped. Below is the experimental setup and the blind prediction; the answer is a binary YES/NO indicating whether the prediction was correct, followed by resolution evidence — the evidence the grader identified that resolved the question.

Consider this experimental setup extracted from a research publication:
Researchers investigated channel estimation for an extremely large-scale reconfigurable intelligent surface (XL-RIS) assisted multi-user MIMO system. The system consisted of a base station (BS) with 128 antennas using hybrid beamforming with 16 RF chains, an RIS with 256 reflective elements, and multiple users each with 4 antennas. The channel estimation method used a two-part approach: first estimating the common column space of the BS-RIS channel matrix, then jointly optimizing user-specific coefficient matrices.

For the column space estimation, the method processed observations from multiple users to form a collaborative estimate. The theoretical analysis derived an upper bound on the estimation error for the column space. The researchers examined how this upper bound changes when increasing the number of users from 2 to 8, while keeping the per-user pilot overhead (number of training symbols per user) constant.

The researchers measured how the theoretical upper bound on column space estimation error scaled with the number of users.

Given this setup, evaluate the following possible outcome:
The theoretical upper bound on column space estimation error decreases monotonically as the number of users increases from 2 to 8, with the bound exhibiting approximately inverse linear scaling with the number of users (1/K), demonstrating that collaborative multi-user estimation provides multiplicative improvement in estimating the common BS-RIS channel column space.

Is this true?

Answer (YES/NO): YES